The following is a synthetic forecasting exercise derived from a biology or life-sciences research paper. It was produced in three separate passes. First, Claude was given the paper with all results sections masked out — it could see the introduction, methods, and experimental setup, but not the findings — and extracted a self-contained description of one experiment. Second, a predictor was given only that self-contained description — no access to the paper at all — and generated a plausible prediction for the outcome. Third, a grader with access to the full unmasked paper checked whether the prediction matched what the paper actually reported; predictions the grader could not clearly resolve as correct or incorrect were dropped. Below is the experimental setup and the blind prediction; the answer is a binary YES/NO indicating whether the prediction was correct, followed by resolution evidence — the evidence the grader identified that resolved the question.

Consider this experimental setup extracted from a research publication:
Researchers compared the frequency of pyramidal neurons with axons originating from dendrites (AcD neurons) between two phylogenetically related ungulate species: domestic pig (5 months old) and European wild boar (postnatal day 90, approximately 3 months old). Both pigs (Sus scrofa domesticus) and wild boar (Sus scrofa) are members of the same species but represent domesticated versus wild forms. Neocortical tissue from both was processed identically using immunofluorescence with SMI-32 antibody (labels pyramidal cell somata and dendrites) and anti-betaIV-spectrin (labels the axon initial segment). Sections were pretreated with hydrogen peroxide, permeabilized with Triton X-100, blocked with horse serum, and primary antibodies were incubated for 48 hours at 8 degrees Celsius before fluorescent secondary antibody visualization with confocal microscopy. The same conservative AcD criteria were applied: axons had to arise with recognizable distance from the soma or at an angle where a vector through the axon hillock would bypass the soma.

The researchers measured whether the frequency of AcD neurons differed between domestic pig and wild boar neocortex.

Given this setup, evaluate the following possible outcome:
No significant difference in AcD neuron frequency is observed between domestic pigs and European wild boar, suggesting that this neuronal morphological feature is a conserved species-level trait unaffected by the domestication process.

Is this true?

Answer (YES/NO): YES